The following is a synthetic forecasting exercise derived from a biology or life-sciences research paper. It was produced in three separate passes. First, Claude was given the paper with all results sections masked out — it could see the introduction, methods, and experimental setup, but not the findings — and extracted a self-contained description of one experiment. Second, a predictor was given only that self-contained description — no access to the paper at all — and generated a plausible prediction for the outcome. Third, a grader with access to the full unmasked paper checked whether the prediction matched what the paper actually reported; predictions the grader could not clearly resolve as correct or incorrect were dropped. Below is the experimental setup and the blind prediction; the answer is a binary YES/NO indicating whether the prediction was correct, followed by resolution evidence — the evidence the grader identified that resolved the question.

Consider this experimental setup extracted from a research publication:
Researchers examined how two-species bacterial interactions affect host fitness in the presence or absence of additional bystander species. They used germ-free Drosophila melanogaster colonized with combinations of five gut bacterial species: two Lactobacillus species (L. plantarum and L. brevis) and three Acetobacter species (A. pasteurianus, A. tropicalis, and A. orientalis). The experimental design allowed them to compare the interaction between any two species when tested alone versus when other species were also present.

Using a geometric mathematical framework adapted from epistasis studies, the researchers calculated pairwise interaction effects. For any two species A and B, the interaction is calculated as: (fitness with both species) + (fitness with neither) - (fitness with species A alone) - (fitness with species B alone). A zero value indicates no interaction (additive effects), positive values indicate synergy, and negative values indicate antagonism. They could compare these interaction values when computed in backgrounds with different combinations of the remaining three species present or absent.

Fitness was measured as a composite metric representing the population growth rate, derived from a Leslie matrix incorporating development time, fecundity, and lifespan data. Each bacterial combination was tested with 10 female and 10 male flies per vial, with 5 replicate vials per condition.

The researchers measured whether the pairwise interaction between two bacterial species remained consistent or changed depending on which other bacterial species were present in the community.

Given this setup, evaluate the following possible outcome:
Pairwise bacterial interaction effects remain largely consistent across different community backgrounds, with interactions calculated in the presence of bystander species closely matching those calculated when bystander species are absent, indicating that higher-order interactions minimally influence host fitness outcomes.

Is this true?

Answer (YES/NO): NO